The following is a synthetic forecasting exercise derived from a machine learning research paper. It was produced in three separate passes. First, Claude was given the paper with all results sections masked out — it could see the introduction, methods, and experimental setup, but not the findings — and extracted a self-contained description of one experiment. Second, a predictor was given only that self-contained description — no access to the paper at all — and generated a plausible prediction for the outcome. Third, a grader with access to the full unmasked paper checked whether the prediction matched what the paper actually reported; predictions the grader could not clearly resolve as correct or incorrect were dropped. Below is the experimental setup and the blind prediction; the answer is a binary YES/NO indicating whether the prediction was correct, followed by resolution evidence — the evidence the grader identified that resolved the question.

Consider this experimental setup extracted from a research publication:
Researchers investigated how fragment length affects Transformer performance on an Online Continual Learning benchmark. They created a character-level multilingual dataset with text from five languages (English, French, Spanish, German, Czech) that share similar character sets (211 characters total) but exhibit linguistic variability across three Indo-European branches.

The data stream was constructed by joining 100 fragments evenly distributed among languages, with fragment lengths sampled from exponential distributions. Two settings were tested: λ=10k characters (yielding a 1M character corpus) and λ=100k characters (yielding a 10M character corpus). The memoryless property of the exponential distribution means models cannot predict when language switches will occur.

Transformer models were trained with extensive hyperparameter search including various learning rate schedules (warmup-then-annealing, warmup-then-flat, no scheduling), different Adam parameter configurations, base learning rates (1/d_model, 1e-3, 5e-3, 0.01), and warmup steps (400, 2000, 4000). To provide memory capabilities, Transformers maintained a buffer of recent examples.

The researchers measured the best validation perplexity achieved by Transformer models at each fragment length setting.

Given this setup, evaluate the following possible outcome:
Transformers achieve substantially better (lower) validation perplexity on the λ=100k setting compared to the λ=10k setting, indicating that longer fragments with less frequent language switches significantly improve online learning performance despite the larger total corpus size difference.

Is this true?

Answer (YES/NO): NO